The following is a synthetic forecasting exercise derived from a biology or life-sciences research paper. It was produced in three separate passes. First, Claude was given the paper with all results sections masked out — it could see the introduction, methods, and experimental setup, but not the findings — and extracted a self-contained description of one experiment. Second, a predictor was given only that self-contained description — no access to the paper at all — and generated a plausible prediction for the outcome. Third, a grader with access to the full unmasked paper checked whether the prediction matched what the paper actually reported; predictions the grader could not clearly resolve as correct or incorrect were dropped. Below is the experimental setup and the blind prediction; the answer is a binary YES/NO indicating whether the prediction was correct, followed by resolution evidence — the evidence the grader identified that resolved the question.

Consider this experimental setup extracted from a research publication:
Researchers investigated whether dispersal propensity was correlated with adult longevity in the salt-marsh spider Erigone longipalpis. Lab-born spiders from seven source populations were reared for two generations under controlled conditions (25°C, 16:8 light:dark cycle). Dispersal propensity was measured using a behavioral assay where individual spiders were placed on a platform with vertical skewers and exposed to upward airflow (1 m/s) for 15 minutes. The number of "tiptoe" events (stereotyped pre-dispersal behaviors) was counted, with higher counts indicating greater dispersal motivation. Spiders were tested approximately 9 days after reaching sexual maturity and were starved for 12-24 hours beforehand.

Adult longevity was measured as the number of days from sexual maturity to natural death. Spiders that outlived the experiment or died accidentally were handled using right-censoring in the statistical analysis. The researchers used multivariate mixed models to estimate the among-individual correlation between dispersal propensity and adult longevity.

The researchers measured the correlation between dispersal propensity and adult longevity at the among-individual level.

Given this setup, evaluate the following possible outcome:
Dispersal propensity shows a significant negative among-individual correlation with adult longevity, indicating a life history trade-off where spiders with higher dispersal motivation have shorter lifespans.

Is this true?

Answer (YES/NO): NO